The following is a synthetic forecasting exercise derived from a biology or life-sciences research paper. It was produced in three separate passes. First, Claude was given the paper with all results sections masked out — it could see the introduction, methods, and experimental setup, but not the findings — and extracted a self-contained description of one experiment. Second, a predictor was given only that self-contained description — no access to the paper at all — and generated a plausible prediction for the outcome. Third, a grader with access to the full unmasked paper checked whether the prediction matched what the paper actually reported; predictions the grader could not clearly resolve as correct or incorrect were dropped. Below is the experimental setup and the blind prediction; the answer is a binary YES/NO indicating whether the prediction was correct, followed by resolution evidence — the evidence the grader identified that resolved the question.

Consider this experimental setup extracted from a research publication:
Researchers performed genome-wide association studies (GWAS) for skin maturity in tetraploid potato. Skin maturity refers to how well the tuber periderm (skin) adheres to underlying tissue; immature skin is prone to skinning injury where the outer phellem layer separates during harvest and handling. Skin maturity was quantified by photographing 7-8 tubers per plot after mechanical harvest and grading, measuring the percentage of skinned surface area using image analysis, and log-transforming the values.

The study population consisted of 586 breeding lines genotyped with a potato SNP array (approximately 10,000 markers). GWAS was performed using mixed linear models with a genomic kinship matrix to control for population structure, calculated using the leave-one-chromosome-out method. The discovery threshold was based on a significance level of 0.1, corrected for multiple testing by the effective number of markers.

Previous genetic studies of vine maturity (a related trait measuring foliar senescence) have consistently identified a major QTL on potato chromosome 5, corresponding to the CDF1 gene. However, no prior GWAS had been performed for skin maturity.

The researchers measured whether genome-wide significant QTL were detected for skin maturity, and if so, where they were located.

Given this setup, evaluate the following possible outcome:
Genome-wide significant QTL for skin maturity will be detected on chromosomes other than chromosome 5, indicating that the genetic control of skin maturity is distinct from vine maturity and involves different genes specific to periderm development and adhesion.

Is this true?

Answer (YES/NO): NO